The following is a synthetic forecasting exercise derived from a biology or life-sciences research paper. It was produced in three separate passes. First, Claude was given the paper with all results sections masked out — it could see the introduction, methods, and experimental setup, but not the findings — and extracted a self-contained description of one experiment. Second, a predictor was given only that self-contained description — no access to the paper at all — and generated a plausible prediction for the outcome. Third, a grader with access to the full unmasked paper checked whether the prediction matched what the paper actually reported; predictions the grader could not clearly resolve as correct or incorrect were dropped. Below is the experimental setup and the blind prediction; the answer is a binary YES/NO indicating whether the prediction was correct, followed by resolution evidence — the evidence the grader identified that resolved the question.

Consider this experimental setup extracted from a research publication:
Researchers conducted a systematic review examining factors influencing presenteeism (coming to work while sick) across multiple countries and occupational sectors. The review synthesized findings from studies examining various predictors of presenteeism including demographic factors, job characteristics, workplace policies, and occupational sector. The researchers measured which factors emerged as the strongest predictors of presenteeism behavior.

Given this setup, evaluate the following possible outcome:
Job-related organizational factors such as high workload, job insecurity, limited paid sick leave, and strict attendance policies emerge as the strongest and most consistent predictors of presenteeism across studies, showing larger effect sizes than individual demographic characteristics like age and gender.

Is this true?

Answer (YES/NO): NO